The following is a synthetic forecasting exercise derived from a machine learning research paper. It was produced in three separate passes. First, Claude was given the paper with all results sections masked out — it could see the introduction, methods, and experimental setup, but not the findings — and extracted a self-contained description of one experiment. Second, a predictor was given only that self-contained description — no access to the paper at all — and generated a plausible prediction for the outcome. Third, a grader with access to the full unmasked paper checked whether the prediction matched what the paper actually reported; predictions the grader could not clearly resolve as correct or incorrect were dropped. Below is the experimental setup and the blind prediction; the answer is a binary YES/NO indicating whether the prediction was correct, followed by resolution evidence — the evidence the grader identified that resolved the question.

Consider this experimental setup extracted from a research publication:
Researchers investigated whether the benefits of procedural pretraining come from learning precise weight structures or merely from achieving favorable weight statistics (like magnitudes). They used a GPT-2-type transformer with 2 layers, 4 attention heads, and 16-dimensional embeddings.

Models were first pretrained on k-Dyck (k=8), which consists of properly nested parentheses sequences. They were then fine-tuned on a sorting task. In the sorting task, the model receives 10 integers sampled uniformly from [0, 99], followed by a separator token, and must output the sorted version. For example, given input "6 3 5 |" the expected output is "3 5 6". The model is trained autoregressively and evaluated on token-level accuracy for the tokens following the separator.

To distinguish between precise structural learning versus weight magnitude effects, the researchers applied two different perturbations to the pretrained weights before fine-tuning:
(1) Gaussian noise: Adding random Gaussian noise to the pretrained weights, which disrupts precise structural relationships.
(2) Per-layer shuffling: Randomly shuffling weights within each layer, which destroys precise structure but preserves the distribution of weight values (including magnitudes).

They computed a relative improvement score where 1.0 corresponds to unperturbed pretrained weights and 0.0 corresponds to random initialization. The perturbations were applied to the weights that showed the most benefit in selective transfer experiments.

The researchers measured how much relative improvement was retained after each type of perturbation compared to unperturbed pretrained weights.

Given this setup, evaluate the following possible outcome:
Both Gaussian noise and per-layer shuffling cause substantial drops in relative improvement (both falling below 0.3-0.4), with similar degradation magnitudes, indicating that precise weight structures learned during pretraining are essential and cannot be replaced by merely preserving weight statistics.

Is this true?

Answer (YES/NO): NO